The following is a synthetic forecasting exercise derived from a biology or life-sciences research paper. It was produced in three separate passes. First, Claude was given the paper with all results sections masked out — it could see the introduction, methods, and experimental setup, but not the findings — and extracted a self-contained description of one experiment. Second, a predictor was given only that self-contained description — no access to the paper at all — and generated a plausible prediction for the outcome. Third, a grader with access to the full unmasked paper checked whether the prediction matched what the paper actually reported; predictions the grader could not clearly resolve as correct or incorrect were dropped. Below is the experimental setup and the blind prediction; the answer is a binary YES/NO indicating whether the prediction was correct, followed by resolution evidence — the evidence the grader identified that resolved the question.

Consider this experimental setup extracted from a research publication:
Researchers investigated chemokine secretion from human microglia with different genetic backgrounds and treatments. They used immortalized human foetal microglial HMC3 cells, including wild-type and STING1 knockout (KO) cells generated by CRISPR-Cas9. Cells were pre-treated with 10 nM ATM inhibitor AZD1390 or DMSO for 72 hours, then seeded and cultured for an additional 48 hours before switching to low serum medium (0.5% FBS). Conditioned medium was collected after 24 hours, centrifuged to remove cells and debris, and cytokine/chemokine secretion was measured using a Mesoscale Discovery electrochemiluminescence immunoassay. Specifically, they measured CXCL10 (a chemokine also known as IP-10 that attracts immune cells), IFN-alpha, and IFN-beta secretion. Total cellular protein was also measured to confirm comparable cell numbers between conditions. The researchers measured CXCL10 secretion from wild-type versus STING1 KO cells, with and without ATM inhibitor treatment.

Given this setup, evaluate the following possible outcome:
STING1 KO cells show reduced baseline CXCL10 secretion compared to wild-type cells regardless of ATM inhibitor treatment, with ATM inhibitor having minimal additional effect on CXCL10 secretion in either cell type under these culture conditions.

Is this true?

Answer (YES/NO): NO